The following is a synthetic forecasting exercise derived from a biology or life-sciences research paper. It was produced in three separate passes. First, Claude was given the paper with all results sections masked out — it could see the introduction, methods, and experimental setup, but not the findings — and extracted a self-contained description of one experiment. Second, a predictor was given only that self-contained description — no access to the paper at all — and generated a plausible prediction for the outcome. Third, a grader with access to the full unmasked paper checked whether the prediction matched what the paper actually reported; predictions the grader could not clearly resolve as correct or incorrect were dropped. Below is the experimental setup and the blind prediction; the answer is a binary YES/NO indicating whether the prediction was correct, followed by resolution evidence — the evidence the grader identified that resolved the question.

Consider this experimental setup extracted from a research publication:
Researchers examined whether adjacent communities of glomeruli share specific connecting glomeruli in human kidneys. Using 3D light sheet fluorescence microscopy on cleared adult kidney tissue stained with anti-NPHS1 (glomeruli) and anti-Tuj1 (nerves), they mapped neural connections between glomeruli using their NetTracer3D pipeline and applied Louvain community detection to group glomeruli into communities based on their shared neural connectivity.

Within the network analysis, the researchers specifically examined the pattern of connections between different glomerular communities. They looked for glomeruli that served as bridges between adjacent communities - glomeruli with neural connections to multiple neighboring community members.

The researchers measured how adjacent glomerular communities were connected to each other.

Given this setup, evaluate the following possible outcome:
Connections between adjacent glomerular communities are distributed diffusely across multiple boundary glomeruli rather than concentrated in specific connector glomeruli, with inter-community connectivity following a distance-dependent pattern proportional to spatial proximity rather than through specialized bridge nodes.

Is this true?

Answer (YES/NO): NO